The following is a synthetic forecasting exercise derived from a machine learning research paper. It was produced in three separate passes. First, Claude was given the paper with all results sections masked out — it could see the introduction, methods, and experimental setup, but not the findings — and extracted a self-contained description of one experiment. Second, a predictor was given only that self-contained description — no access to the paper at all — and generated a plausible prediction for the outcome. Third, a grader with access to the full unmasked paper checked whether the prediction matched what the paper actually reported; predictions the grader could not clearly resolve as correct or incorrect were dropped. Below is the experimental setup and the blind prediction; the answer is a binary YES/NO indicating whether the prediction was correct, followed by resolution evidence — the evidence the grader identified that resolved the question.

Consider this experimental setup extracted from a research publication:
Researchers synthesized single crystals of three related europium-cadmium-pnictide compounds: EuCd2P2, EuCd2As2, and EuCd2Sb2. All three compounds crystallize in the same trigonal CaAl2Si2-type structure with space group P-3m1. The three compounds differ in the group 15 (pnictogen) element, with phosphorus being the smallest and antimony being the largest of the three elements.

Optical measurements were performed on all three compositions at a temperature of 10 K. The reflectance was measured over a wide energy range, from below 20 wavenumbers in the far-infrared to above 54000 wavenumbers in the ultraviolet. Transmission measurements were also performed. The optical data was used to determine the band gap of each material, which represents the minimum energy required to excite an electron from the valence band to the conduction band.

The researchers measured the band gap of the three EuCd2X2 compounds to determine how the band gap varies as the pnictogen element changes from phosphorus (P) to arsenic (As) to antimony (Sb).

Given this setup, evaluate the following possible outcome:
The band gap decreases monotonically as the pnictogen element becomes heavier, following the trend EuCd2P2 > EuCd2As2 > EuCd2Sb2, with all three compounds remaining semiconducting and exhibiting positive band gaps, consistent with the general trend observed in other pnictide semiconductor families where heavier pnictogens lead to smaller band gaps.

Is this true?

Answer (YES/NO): YES